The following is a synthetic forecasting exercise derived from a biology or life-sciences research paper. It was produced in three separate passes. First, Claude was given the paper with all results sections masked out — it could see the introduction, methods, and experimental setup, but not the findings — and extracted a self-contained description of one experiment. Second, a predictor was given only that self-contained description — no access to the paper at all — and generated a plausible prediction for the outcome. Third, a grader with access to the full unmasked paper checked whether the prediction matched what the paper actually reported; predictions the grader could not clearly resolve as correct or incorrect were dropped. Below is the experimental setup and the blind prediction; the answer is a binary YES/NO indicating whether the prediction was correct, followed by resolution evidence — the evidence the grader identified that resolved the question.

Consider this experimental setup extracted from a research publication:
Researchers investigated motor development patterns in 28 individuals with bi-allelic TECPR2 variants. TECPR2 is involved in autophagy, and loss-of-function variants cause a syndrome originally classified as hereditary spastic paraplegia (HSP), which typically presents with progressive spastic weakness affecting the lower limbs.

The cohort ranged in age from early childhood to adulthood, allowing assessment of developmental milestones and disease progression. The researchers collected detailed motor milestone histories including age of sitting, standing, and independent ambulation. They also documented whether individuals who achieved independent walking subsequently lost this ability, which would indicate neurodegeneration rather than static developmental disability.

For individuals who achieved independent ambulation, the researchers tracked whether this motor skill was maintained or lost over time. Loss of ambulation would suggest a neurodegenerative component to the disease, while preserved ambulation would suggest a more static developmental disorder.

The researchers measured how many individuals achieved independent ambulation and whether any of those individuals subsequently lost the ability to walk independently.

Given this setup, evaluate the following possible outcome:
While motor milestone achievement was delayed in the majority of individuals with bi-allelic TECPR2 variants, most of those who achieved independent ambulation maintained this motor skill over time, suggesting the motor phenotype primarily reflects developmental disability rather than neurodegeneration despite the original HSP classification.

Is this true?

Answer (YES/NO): NO